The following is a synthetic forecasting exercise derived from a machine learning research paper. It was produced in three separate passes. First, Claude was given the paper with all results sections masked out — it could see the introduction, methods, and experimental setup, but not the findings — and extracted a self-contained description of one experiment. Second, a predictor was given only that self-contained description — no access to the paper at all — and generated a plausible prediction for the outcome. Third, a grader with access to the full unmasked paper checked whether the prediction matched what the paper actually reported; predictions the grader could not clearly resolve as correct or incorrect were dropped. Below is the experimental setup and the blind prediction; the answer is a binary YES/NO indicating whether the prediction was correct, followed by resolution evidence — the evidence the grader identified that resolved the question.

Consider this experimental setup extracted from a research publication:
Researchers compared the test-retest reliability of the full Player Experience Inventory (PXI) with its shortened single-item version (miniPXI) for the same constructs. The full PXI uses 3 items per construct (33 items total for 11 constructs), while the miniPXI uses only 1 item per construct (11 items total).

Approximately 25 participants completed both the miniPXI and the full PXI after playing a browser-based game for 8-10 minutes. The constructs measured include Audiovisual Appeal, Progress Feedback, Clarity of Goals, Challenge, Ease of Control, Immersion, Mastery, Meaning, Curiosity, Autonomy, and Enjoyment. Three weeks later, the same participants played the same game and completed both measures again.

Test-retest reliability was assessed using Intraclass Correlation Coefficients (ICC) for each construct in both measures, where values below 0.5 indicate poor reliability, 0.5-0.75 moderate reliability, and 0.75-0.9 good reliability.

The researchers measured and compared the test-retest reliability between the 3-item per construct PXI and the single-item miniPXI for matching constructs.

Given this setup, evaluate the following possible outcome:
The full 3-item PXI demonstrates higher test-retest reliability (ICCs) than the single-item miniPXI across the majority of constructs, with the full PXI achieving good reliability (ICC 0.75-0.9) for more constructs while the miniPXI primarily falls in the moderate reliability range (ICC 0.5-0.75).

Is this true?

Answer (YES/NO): YES